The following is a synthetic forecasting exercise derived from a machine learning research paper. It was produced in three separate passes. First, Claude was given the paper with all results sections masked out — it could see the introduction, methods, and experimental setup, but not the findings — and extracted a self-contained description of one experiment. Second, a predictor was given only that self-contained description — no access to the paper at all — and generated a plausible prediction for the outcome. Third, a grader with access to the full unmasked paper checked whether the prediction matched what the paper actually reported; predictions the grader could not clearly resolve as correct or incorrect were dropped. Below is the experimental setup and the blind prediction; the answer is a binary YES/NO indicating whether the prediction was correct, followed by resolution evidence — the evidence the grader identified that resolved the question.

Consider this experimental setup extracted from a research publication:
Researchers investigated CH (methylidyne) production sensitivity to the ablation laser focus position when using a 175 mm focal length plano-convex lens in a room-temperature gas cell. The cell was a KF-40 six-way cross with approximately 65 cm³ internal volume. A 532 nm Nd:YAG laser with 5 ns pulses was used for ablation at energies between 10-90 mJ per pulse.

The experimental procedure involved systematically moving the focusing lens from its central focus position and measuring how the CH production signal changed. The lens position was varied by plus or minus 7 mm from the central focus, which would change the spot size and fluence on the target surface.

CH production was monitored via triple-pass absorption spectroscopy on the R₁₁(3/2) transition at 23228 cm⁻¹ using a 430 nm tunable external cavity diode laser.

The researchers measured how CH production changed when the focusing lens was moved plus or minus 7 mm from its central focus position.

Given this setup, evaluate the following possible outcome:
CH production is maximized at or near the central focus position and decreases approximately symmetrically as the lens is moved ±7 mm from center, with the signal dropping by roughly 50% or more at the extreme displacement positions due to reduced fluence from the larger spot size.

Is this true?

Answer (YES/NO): NO